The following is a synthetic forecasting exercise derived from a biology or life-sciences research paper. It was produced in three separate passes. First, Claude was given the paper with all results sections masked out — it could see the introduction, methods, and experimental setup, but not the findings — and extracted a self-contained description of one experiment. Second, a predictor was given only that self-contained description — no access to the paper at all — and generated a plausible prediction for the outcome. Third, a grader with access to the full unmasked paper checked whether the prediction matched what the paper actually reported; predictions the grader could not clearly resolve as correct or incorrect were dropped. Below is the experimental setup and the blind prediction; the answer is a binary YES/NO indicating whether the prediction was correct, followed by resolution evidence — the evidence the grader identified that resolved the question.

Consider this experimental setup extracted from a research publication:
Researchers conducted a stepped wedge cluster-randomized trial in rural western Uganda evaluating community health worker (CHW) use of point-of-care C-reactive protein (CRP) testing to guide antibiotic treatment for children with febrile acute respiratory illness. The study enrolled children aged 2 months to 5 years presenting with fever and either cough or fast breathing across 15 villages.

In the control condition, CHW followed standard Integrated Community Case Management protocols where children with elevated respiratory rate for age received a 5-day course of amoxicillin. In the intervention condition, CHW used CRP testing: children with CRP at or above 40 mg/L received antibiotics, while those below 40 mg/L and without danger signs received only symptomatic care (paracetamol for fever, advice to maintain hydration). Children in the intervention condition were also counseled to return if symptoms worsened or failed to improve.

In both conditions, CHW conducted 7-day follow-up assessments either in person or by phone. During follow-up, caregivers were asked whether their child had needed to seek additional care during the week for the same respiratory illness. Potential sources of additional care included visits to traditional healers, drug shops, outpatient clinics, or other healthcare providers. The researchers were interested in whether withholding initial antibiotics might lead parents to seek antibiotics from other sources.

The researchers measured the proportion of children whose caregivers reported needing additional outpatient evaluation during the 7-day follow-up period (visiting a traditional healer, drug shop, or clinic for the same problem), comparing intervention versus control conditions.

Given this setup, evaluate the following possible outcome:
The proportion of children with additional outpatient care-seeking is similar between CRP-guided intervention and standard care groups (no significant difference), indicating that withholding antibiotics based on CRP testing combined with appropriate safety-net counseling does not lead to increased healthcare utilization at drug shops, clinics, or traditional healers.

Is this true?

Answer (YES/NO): YES